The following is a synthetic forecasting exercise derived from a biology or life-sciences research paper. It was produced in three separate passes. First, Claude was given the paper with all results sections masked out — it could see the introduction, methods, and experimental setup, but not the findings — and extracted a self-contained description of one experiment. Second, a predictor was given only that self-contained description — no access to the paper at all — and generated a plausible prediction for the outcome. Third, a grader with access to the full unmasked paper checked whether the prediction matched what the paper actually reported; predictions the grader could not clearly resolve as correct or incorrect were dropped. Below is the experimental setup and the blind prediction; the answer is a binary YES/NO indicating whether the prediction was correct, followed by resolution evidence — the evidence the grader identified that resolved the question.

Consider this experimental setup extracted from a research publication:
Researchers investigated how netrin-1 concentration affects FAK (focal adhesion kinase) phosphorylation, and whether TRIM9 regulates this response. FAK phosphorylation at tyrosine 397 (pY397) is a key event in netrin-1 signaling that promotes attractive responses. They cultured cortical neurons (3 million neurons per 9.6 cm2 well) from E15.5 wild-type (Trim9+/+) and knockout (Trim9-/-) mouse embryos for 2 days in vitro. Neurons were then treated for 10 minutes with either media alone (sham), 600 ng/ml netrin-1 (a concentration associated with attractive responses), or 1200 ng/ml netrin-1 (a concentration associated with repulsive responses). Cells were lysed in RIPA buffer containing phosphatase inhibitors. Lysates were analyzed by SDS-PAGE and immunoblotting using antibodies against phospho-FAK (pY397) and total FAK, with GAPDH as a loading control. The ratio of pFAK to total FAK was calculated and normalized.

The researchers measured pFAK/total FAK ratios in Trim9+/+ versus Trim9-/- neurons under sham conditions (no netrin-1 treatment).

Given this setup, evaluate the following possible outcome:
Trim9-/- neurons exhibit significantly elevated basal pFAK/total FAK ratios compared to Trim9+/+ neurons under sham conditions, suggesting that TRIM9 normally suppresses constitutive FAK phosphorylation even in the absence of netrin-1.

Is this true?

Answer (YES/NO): YES